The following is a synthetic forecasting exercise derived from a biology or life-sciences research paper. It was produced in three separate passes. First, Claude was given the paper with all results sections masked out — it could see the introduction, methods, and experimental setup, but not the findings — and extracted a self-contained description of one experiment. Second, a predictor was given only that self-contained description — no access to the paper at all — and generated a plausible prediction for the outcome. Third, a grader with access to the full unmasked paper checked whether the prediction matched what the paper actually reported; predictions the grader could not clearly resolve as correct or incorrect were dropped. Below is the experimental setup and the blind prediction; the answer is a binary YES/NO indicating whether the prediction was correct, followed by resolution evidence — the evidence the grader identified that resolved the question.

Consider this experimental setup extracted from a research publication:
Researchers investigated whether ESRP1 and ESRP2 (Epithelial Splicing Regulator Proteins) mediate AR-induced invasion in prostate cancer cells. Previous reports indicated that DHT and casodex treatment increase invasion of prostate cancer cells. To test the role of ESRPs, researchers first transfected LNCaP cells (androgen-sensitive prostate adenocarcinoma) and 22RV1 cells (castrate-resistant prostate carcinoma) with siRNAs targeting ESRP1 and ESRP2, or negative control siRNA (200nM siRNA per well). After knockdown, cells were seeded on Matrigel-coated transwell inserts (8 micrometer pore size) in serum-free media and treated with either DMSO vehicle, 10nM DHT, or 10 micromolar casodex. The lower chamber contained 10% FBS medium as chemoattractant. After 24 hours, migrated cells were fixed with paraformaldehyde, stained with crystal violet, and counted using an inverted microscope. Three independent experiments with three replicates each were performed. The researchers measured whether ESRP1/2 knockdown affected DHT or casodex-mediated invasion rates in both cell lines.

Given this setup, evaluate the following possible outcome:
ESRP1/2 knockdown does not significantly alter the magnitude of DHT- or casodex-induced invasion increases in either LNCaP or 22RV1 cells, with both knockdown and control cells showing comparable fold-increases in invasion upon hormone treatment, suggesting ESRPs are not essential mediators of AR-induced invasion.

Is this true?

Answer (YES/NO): NO